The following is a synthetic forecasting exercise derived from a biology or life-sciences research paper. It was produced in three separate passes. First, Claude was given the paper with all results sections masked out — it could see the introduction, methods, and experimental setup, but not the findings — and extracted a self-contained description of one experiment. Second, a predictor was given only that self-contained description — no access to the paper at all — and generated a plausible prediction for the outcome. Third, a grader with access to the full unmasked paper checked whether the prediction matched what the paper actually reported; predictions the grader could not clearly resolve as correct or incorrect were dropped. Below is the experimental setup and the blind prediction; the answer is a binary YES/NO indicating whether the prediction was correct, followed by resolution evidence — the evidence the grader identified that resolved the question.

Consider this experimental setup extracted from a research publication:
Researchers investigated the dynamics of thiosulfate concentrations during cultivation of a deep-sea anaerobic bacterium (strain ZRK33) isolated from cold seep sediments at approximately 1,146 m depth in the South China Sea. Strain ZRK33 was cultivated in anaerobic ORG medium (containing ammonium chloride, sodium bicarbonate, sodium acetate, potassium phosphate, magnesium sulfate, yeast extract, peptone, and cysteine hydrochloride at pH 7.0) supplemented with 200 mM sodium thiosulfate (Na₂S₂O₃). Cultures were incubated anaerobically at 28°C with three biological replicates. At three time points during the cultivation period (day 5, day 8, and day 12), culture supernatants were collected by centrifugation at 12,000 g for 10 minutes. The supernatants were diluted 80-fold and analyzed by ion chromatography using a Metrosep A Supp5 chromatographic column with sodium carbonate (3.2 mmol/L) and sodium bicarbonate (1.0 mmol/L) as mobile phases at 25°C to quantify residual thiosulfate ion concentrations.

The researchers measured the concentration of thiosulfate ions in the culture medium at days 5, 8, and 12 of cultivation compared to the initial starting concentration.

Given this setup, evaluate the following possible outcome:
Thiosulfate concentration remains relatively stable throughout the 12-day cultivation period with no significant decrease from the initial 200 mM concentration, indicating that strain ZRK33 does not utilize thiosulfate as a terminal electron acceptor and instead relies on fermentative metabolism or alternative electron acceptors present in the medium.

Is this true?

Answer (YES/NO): NO